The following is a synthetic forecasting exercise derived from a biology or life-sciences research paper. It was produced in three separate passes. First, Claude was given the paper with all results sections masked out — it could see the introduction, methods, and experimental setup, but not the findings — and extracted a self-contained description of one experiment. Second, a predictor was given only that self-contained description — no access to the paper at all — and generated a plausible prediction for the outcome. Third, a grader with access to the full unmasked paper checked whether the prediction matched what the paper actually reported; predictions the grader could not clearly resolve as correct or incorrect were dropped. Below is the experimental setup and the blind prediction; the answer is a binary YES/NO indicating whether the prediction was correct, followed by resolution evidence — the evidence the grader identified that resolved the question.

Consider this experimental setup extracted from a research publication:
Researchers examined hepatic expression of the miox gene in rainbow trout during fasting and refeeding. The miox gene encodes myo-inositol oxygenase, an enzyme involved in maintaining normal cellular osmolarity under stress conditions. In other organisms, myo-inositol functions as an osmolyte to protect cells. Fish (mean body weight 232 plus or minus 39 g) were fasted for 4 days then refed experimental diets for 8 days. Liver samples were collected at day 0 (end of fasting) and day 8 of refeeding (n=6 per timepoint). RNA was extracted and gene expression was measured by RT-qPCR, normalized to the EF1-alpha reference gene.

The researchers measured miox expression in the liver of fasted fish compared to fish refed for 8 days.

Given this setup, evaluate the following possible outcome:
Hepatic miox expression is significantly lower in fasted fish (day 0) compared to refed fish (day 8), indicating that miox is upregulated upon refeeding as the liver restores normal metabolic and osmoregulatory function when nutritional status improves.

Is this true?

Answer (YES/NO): NO